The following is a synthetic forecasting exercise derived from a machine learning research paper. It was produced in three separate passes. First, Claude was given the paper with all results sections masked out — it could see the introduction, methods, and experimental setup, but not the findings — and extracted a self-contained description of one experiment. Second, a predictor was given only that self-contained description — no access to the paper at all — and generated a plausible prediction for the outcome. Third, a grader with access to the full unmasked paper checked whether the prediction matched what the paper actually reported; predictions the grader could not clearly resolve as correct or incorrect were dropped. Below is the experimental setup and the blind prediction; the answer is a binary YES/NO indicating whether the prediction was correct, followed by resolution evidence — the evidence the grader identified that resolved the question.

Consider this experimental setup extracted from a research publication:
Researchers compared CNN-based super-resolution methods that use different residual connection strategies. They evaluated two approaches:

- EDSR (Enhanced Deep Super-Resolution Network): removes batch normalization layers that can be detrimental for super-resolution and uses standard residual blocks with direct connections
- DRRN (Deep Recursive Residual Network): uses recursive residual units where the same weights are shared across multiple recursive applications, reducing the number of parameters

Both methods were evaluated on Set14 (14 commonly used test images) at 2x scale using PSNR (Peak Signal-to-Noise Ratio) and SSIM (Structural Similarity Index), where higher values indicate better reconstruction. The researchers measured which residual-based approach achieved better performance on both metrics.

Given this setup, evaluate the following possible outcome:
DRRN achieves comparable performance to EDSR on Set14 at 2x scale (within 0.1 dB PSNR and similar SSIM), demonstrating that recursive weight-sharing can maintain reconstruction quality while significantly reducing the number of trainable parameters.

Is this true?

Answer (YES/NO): NO